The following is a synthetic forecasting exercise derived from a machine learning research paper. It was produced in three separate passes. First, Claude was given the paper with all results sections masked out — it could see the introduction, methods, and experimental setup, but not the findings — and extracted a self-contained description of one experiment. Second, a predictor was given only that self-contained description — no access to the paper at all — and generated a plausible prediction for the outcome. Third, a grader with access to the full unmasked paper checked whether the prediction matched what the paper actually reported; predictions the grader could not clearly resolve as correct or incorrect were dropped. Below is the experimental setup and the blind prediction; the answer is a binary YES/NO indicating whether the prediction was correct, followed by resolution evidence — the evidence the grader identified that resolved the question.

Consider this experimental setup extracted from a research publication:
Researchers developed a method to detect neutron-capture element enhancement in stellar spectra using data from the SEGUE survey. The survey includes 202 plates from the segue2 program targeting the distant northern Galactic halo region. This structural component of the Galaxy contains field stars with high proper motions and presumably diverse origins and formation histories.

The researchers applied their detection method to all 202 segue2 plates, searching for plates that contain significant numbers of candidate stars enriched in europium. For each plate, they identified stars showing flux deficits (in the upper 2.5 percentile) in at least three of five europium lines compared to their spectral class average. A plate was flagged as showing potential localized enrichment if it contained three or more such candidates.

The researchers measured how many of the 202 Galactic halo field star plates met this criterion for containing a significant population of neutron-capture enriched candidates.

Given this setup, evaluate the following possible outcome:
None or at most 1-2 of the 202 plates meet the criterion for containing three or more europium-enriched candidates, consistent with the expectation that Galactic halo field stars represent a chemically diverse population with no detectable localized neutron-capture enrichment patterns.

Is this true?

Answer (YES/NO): YES